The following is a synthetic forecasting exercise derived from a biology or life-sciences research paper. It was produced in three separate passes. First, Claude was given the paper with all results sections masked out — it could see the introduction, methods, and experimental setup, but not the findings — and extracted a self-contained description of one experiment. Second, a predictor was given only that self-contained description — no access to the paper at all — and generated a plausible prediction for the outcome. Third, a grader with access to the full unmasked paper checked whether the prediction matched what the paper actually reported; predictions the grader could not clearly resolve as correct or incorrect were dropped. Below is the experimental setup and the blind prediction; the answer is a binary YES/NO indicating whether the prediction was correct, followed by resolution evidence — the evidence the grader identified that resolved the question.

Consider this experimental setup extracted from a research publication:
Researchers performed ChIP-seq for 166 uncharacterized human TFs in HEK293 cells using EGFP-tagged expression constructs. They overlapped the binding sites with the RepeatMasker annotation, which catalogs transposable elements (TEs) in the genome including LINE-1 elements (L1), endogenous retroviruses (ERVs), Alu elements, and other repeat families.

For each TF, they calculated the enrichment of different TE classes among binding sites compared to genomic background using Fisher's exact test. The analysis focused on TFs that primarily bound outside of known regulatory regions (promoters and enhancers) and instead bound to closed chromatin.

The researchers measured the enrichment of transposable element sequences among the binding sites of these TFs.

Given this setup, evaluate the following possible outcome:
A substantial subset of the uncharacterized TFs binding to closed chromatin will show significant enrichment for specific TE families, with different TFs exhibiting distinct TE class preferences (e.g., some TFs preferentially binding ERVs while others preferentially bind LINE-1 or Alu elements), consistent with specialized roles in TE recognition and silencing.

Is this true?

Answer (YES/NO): YES